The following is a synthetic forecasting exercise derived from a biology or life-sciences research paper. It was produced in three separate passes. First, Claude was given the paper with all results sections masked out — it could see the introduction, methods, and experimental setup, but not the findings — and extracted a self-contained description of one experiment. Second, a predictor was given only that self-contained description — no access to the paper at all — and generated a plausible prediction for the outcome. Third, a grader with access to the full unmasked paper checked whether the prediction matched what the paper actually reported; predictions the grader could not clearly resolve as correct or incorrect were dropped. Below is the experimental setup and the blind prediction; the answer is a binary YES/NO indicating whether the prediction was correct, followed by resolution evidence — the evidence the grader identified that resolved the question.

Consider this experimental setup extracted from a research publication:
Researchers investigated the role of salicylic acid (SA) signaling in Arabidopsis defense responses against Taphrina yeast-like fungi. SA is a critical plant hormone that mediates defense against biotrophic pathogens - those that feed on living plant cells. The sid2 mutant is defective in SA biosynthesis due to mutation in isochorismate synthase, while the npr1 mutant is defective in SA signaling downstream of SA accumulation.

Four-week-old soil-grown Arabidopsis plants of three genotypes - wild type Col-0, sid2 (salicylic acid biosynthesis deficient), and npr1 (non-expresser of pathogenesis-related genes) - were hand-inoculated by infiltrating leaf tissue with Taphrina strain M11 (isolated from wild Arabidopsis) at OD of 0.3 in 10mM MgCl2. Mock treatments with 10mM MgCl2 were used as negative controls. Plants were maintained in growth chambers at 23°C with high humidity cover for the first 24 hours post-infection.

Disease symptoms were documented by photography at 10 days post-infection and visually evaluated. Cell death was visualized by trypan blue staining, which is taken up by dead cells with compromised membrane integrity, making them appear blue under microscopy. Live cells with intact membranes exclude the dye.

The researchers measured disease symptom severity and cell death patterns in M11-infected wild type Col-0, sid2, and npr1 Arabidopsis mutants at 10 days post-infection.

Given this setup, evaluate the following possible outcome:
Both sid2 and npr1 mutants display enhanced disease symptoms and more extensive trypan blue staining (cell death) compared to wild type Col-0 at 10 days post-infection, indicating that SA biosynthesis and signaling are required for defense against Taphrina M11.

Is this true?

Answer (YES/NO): NO